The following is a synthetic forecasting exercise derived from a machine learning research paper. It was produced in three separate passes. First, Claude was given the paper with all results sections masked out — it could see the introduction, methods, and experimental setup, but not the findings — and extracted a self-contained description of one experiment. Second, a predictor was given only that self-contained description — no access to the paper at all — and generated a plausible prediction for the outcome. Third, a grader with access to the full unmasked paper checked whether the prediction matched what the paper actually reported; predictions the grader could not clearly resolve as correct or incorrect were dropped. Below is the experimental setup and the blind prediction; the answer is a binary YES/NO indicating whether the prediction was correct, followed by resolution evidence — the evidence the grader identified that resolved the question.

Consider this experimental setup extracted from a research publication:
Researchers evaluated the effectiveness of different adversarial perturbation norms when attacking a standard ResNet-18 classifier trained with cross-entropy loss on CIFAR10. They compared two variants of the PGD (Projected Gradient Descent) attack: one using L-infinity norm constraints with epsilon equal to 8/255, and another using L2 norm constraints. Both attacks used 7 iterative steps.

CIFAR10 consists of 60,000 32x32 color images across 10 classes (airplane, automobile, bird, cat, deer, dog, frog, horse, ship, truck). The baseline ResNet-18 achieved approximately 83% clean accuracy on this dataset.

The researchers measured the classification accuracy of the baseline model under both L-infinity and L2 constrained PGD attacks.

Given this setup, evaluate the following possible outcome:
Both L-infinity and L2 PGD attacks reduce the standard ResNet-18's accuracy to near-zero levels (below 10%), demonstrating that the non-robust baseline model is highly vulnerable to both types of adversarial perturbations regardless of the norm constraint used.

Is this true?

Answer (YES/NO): NO